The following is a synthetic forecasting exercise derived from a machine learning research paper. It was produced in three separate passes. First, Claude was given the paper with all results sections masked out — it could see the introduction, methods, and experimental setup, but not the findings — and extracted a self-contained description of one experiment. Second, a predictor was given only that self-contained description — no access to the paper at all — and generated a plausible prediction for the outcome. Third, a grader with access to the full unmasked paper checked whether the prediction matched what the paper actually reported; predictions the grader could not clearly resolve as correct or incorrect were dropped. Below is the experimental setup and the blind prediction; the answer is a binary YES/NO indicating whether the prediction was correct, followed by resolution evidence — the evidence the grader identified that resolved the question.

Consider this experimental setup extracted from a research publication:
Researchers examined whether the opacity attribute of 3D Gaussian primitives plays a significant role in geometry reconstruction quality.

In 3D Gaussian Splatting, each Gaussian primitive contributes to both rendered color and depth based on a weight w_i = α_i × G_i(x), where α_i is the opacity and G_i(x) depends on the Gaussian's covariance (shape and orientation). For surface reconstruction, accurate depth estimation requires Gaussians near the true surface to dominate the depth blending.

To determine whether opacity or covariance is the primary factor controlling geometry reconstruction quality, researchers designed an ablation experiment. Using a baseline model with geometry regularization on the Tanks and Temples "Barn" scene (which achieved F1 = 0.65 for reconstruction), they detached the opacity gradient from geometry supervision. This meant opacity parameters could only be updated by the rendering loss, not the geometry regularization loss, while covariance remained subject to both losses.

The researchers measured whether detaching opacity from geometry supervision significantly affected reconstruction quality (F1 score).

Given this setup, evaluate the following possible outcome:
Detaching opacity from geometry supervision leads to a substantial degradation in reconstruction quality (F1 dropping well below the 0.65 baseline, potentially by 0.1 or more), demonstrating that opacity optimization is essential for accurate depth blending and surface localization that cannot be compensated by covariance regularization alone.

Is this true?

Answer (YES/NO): NO